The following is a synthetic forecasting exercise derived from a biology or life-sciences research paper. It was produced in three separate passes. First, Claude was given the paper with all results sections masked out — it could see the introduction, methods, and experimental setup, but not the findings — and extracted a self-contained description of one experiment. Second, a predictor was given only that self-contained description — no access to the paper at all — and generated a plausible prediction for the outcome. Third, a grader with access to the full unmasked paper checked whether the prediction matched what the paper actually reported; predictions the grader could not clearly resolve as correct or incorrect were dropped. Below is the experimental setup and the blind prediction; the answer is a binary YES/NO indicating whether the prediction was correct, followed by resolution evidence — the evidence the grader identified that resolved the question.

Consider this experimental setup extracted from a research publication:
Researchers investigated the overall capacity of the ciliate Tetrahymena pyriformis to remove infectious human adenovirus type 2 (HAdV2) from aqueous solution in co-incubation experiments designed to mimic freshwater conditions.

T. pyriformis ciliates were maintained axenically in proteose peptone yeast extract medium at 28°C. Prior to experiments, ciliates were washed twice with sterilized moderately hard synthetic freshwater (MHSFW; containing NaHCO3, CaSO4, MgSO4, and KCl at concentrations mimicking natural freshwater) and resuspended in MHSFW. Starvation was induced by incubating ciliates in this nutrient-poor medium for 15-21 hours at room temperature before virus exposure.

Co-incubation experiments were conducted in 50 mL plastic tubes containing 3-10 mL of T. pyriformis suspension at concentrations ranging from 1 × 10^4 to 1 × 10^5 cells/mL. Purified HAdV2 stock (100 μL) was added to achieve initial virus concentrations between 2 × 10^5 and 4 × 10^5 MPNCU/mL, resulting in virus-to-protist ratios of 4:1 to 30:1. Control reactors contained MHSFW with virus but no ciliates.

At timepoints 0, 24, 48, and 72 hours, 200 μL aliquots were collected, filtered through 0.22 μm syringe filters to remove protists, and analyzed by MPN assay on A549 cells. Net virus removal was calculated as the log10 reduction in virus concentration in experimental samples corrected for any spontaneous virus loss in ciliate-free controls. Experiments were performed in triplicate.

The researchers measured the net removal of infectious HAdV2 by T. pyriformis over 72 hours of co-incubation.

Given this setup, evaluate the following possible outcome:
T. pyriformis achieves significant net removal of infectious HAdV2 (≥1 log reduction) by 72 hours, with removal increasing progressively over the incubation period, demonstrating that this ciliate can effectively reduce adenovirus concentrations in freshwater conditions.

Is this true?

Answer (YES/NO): YES